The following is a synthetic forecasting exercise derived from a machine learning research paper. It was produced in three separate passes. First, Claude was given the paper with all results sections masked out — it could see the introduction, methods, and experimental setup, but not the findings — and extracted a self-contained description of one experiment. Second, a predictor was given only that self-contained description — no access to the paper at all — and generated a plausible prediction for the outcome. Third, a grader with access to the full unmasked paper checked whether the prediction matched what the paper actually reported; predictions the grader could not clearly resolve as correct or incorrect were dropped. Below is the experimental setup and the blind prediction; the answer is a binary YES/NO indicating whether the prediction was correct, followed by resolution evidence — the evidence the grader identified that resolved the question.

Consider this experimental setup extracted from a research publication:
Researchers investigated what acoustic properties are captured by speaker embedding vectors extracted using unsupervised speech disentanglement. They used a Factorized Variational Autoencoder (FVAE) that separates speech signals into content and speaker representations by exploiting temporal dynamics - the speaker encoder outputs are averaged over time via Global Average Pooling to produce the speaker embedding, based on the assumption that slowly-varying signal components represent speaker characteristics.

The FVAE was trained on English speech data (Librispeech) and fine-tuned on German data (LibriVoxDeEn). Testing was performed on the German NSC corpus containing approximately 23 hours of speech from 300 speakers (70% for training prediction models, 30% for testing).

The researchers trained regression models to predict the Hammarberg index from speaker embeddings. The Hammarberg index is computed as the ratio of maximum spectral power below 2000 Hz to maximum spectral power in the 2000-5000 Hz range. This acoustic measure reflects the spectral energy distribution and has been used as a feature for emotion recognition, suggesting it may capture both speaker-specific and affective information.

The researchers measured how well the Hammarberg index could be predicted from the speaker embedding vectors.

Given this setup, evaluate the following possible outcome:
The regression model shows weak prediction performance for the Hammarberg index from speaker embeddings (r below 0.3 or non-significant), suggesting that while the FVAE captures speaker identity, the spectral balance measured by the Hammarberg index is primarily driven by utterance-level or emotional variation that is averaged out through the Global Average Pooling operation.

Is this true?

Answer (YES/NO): NO